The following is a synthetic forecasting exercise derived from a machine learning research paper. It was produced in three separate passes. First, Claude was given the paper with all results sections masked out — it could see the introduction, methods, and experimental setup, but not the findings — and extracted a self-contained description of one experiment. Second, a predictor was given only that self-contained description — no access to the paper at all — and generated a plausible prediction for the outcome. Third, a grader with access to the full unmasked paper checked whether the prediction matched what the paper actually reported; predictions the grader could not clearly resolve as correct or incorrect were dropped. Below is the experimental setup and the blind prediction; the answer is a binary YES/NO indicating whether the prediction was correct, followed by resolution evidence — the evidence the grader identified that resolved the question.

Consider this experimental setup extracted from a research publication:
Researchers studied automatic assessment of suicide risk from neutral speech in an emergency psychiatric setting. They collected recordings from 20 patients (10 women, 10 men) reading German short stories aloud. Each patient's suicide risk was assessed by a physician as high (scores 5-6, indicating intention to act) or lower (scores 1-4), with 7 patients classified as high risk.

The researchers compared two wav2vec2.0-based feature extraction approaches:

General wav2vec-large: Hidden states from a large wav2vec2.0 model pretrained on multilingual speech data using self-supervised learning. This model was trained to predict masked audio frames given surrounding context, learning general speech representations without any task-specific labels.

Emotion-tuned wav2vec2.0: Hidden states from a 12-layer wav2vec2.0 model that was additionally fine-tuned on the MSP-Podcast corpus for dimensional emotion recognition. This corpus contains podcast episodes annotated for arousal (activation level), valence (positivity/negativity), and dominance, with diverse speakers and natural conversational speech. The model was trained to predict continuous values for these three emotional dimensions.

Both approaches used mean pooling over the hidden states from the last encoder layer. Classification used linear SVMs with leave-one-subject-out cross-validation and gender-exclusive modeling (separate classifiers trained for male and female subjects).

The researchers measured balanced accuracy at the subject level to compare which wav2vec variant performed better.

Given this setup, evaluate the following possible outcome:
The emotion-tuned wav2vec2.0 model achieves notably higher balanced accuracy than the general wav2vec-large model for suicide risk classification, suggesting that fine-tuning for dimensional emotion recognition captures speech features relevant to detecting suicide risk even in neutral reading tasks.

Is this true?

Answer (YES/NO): YES